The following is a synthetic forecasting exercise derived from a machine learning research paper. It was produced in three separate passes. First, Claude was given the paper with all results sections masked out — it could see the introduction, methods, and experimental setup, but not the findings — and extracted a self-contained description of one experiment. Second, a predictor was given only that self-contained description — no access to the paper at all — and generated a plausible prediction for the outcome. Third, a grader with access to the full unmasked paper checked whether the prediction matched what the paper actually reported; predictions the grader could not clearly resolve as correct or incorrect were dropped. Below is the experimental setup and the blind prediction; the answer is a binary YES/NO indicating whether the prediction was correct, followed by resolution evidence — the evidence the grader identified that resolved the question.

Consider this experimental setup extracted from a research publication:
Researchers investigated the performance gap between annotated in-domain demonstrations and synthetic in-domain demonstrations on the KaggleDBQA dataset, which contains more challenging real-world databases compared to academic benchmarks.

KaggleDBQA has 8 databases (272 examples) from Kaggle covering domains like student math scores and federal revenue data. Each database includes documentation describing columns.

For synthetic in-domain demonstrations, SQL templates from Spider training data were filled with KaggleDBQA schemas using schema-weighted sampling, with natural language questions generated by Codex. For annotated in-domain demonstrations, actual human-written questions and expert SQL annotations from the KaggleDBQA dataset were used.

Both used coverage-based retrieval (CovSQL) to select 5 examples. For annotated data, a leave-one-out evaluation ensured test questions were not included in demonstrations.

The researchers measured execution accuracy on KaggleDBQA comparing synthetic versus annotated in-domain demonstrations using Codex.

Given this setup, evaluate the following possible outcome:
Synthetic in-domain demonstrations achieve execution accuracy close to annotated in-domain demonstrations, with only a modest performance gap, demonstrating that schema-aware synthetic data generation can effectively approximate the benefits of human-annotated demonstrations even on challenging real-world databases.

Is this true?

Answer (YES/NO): NO